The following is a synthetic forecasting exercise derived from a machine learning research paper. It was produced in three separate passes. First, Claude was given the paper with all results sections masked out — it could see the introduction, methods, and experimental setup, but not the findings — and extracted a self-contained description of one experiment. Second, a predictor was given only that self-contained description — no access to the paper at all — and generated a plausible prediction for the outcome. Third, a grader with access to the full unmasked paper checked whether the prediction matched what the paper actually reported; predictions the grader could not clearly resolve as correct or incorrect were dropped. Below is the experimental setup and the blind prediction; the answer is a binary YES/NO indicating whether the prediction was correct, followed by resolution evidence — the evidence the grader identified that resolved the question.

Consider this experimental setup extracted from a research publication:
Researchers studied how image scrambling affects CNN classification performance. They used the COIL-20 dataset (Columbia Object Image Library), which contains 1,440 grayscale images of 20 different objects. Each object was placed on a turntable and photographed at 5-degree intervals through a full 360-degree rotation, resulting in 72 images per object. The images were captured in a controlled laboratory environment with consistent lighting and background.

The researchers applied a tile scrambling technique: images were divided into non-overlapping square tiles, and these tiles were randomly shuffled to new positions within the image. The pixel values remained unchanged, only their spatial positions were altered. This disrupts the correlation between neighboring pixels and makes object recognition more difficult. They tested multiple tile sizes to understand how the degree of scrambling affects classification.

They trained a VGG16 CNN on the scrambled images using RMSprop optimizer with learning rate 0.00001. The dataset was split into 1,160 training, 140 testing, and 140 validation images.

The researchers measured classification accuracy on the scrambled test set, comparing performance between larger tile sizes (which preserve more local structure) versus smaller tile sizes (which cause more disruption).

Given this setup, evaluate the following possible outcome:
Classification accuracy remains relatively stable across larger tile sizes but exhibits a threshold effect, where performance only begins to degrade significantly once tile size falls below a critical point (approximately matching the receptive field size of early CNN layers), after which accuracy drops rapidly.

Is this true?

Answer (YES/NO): NO